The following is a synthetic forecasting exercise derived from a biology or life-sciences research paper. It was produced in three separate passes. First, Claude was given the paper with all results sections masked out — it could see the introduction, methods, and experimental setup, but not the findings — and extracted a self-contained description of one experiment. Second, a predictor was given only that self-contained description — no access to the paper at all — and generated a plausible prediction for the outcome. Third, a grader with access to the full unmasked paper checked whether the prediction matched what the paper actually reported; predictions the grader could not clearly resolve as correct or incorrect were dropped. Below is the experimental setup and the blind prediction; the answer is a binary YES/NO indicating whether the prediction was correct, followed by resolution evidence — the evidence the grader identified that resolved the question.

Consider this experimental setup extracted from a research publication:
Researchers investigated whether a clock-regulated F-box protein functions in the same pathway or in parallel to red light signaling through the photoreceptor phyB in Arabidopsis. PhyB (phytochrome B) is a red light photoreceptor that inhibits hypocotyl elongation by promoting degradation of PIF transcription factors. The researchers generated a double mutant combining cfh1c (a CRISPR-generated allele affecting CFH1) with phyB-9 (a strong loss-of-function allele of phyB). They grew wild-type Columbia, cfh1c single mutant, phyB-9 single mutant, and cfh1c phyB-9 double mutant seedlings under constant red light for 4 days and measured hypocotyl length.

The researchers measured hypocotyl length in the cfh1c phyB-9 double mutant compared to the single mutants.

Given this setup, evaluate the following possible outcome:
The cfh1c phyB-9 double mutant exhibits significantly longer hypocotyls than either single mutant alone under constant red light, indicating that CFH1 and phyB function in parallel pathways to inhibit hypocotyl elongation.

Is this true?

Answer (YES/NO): YES